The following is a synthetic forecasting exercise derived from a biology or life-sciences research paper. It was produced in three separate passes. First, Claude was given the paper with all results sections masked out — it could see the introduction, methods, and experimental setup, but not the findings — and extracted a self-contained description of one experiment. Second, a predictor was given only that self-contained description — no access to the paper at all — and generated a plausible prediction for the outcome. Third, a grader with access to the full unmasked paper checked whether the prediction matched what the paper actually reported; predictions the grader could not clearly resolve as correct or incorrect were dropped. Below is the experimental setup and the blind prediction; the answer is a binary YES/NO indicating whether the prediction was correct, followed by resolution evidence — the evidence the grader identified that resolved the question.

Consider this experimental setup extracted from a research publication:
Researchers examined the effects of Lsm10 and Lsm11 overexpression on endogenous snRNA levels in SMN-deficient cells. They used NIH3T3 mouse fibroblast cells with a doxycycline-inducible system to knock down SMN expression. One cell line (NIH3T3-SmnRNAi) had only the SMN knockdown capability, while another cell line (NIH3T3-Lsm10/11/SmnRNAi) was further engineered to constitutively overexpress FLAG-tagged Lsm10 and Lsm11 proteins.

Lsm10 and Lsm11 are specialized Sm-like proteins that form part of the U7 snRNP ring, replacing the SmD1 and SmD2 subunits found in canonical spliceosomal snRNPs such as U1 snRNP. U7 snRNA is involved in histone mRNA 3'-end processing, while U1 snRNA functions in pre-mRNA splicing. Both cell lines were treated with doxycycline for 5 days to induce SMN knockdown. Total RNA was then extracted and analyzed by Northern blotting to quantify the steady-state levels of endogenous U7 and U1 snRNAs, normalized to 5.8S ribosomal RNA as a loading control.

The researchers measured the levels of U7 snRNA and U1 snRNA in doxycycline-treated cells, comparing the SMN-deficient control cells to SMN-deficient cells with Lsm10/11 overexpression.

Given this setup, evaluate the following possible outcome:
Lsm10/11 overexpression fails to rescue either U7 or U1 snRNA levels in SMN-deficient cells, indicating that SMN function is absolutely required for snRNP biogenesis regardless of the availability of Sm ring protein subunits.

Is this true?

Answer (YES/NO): NO